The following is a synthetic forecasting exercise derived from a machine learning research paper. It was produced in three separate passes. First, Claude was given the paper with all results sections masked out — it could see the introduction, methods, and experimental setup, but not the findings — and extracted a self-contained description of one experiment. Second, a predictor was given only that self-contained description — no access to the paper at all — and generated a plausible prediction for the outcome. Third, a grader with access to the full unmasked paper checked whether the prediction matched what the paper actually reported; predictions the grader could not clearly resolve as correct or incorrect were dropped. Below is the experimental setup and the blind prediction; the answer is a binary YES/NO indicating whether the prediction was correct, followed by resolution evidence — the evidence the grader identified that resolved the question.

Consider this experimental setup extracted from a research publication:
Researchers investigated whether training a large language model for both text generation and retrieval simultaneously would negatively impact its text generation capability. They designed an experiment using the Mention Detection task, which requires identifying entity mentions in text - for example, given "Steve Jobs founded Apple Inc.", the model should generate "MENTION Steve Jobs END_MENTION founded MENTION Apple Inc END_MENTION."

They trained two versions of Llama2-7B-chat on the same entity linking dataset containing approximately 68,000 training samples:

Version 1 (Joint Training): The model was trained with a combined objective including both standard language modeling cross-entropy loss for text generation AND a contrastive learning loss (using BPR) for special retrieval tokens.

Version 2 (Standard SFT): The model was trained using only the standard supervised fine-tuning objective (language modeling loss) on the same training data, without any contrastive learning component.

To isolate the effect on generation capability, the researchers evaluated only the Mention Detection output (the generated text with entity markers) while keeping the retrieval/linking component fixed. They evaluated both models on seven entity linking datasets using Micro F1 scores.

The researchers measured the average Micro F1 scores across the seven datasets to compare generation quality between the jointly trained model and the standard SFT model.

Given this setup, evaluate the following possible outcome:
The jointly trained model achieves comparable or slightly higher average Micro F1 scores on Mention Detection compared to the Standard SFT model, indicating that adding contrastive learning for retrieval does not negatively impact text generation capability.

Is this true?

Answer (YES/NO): YES